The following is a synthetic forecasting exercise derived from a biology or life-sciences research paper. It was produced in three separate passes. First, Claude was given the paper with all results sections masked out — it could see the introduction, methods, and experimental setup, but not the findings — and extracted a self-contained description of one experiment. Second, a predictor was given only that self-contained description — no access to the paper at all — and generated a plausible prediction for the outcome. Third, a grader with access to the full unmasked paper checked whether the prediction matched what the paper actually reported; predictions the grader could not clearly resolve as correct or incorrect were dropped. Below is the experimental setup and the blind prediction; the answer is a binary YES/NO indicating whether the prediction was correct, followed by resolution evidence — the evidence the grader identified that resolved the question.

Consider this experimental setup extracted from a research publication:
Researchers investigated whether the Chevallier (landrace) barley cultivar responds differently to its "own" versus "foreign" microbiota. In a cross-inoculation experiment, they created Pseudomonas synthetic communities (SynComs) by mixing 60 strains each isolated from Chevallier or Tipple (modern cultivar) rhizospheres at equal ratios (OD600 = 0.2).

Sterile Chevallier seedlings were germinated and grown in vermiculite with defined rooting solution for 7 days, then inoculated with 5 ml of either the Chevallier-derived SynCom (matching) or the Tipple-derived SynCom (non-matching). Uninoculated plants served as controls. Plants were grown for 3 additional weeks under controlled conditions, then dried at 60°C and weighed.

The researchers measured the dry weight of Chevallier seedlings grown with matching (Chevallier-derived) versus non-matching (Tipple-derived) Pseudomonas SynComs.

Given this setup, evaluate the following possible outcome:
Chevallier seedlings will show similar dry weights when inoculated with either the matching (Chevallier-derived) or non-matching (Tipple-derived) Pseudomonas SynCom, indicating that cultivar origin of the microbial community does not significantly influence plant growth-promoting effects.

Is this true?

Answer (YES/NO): YES